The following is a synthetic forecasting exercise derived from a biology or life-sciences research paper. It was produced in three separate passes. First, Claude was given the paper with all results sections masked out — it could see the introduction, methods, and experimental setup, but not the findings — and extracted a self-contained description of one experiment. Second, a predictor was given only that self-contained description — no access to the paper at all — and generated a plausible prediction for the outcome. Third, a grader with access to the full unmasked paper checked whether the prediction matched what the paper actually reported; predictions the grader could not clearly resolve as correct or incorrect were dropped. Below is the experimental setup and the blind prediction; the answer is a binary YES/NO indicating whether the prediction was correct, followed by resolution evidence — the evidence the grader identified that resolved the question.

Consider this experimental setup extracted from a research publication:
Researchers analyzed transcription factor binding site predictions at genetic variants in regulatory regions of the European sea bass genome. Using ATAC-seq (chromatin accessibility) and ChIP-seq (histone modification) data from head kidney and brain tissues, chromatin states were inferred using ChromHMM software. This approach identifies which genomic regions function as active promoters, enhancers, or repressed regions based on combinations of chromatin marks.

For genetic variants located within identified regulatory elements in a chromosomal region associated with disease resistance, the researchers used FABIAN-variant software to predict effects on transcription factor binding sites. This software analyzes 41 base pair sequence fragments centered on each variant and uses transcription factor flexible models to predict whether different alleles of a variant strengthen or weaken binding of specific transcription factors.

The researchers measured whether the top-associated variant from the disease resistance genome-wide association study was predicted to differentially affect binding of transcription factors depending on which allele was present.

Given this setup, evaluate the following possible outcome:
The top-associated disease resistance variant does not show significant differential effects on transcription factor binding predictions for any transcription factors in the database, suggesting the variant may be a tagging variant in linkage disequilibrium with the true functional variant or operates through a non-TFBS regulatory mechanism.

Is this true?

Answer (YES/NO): NO